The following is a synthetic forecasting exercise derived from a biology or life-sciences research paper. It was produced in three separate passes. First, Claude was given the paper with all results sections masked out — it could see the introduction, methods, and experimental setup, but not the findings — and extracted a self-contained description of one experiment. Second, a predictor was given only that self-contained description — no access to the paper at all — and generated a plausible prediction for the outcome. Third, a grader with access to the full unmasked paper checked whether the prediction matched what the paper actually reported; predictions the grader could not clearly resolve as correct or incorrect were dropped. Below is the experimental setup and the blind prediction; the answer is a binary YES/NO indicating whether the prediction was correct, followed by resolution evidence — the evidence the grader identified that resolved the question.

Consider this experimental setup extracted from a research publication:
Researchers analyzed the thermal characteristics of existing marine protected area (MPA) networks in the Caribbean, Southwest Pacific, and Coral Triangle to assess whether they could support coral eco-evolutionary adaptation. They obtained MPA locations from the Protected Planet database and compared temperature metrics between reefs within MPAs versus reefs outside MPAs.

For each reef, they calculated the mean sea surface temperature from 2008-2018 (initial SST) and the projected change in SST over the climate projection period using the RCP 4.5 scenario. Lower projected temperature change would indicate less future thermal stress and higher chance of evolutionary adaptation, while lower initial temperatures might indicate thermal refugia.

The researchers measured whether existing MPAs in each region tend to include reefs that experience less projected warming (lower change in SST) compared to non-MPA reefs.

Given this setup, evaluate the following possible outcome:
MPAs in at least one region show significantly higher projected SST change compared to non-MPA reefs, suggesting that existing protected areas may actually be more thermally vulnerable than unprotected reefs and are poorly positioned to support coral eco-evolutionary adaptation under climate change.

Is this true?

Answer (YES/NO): NO